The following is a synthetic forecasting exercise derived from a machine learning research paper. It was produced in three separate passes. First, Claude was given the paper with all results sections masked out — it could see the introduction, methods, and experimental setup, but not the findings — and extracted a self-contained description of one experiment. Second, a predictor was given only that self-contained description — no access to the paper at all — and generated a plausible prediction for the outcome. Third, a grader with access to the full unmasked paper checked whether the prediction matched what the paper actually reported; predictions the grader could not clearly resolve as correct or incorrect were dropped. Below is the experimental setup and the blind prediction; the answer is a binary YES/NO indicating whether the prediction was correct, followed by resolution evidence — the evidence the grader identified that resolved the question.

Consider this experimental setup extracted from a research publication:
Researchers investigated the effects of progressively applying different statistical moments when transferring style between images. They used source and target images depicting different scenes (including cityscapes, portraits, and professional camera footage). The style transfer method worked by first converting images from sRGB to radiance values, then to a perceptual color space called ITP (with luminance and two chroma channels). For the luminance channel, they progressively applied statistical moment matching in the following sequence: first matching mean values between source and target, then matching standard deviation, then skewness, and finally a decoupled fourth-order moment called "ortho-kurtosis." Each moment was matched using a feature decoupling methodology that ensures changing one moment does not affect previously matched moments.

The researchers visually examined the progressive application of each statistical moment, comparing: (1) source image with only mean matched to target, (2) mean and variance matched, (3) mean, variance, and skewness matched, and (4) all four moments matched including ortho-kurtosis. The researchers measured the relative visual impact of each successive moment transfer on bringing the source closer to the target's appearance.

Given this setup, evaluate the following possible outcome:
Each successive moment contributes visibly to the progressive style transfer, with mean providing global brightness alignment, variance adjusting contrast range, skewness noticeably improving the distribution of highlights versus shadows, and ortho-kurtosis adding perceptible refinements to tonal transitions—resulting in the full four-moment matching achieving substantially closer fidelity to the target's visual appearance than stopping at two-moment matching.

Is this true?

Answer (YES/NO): YES